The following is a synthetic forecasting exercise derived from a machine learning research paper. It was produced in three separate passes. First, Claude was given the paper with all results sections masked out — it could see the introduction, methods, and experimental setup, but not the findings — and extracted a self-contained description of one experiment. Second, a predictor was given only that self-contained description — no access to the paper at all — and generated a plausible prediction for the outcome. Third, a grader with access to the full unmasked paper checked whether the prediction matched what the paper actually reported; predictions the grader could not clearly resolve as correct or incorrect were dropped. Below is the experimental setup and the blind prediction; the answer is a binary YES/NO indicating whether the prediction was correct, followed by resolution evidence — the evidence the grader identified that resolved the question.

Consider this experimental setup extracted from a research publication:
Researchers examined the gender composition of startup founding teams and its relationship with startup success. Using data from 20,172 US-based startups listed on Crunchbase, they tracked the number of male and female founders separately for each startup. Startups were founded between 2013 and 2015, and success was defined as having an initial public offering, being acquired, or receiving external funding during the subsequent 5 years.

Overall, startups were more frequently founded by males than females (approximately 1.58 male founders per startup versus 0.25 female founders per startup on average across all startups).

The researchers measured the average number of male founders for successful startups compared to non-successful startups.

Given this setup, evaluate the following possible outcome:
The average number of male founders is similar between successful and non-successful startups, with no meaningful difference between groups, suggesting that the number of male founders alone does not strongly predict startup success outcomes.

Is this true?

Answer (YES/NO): NO